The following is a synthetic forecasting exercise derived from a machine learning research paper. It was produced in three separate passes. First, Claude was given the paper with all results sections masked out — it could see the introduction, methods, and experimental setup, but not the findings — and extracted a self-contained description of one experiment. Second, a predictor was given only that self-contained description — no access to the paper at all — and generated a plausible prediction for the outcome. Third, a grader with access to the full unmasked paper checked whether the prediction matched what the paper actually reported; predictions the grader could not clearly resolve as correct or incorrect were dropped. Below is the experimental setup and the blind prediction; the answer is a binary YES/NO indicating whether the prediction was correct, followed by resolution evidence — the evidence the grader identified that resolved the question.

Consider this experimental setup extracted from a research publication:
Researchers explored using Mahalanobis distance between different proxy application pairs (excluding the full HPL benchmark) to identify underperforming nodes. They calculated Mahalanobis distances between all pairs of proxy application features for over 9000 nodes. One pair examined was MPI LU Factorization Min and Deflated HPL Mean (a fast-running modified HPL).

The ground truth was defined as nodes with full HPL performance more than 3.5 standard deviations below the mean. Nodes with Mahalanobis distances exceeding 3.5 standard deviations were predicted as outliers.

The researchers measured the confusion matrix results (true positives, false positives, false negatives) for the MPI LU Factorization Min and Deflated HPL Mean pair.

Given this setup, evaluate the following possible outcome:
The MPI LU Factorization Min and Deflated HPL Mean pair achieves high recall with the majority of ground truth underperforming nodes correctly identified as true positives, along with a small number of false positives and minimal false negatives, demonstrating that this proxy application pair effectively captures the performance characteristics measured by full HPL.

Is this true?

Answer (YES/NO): NO